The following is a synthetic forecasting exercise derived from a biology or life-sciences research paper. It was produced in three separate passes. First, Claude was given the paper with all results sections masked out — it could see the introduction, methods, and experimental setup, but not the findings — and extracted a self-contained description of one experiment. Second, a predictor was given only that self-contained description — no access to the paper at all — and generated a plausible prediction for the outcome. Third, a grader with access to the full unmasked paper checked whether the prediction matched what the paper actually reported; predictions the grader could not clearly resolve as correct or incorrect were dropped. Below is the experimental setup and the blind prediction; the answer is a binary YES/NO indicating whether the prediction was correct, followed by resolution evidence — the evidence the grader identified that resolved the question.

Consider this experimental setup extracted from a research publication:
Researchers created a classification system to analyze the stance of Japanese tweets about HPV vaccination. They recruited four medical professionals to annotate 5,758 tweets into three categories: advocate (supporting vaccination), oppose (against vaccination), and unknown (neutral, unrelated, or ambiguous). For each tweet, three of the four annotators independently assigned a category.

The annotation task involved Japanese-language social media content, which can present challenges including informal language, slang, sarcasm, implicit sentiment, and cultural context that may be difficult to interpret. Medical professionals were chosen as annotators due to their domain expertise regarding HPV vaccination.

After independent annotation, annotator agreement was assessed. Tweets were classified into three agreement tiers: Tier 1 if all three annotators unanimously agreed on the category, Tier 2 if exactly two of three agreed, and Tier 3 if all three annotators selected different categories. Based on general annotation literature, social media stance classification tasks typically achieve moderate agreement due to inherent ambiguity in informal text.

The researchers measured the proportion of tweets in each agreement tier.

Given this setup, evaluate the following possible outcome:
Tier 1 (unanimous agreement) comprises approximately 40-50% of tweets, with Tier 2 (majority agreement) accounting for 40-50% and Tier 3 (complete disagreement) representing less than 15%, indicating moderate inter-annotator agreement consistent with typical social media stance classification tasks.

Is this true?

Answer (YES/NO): NO